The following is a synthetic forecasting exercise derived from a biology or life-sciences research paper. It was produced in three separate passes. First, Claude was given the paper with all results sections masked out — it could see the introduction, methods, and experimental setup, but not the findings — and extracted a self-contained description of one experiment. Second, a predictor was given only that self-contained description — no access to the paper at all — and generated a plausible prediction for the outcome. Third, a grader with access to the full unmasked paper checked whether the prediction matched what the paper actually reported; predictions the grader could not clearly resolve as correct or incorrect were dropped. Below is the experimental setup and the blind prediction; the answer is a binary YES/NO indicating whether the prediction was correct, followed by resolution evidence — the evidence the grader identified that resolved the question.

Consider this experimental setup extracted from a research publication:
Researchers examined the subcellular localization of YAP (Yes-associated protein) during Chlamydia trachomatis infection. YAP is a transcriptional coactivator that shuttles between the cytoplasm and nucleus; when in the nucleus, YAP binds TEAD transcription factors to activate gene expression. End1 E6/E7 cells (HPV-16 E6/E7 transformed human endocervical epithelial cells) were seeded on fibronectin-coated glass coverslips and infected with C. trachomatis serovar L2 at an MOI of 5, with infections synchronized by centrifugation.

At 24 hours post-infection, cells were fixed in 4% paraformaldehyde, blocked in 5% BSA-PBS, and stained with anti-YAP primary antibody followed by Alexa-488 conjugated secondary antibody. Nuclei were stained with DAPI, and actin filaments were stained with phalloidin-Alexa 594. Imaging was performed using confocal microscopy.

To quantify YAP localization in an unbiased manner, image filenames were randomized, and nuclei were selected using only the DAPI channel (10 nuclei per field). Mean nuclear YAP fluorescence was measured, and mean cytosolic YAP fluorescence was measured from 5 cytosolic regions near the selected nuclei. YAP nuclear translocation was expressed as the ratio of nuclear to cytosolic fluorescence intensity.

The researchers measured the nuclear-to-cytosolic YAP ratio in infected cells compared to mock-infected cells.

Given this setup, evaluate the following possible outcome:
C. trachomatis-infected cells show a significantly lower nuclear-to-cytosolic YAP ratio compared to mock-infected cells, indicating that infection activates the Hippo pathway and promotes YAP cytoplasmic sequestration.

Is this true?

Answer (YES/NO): NO